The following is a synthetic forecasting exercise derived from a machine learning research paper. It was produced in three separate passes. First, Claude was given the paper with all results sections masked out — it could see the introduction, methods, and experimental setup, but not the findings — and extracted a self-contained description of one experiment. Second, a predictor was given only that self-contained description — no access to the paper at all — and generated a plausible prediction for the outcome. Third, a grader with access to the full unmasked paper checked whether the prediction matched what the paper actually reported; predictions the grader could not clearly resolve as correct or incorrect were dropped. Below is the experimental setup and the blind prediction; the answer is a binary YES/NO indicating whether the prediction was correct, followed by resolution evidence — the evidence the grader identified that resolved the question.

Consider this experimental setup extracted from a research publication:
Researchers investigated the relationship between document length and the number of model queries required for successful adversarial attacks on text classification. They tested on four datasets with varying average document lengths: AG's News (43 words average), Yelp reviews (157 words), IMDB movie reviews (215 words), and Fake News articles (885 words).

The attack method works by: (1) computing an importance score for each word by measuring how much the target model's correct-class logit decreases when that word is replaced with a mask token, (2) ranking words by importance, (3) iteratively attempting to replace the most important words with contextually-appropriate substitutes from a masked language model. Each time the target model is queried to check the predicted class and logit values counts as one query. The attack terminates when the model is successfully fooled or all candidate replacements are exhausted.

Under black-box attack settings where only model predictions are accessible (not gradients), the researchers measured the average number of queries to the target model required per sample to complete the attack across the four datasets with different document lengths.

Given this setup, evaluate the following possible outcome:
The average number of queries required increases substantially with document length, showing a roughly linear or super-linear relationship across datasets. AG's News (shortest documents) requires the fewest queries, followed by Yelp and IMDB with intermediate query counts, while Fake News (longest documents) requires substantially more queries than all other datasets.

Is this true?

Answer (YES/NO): NO